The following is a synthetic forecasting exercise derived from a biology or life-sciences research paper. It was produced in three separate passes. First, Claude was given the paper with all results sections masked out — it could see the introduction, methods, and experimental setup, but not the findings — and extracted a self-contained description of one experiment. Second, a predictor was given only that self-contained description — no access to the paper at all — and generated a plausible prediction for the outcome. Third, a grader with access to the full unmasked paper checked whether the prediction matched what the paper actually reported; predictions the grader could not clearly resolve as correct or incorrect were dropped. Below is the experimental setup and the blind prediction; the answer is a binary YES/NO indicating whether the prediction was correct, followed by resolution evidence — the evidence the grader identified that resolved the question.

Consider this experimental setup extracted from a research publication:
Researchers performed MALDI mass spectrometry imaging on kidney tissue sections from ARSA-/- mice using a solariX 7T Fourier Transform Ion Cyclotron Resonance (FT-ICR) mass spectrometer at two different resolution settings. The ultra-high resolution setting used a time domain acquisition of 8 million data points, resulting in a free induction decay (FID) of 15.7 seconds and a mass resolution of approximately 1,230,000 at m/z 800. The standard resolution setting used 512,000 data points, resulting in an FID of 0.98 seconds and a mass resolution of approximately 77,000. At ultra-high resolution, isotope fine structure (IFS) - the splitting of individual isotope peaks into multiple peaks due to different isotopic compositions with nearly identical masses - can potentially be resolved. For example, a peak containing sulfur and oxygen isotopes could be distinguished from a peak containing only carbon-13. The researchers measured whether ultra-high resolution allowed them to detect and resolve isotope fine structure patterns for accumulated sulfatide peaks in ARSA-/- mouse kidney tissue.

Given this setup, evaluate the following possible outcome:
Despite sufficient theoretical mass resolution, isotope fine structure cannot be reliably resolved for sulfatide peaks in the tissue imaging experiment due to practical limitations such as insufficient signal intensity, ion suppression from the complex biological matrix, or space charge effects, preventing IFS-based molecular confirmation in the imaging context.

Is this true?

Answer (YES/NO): NO